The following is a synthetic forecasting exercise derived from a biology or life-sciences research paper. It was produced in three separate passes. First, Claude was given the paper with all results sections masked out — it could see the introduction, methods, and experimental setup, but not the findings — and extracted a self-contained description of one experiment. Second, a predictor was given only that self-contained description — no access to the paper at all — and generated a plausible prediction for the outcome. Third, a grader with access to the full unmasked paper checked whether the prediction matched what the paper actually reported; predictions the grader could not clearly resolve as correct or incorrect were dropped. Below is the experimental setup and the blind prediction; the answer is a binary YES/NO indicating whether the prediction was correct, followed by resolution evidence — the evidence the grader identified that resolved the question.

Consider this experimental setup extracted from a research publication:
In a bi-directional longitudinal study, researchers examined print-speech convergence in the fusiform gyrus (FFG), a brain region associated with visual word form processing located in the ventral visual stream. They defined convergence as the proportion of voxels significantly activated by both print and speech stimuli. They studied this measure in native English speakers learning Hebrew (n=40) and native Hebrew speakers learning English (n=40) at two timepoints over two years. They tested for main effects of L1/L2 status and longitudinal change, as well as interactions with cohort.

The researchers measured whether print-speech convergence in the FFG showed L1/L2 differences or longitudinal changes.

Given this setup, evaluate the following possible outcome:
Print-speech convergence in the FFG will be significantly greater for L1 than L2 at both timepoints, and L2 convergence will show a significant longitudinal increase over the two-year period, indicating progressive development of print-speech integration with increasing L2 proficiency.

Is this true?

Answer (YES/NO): NO